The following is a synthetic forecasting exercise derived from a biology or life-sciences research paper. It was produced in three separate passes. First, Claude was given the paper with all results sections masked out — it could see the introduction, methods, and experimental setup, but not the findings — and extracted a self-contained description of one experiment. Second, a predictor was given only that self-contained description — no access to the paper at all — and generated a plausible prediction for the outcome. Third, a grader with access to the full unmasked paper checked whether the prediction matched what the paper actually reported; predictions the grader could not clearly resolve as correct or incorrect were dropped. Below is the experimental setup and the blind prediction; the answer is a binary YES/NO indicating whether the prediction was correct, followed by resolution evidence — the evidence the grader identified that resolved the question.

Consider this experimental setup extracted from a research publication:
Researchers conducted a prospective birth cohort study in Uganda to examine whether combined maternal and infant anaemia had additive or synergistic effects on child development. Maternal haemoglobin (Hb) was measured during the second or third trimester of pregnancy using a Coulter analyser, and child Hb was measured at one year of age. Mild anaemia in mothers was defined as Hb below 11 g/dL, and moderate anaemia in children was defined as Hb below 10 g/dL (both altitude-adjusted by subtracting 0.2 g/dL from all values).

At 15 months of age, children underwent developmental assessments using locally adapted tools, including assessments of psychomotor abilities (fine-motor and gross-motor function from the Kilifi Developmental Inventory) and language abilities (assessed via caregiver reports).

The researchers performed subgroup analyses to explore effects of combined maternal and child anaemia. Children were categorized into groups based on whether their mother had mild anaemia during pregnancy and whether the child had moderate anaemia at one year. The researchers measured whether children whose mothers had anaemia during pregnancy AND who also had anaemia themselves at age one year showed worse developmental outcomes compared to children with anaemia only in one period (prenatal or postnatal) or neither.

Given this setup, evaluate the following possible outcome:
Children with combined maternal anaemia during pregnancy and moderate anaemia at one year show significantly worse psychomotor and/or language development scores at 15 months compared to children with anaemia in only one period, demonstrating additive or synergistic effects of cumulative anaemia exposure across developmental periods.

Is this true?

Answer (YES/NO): YES